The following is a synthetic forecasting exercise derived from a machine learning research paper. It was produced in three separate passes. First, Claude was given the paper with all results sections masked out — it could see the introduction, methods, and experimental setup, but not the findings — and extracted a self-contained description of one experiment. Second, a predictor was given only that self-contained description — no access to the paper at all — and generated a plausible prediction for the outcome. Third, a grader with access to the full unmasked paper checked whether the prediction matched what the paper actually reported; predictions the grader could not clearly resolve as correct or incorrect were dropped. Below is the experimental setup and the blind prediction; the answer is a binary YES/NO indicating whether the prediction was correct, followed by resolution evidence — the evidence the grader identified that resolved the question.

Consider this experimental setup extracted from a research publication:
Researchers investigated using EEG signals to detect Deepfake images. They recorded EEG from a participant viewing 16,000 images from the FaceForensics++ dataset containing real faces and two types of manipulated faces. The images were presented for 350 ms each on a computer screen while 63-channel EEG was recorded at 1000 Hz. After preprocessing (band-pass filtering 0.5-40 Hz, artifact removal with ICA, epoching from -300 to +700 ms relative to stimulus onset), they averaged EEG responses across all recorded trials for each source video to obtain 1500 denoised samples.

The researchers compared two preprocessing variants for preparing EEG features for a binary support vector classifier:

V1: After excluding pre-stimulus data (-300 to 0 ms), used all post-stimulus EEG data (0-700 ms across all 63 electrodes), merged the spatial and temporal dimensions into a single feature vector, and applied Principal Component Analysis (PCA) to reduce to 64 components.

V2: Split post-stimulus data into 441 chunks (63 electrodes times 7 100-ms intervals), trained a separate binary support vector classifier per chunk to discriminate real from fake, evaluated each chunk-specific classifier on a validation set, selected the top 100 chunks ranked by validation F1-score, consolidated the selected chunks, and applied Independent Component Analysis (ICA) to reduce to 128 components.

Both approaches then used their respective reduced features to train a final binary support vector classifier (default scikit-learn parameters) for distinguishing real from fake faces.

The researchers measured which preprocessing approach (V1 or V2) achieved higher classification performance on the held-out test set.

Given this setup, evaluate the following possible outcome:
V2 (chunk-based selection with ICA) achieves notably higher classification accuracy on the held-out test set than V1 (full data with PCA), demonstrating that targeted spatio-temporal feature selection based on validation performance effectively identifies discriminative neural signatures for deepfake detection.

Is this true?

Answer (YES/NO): NO